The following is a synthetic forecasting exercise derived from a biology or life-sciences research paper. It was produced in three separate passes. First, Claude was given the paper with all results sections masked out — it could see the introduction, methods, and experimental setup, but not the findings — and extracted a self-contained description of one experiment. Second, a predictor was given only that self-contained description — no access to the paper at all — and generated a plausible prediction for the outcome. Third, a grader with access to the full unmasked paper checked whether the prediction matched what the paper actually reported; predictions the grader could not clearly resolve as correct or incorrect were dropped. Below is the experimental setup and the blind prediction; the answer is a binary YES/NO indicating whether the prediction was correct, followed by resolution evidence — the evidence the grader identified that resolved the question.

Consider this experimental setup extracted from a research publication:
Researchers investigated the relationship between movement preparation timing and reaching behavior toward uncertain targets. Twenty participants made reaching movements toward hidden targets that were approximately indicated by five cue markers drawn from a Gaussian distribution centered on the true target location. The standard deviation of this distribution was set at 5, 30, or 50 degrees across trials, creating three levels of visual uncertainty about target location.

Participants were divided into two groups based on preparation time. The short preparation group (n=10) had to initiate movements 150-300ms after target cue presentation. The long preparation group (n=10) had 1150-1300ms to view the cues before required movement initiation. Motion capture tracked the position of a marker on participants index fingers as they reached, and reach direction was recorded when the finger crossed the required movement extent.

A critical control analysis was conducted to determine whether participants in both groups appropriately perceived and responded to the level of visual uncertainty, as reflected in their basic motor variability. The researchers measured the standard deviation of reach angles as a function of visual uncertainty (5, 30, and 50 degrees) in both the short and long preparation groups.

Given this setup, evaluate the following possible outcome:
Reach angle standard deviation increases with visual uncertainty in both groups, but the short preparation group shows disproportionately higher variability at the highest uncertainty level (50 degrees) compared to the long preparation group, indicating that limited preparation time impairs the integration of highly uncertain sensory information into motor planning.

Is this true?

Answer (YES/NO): NO